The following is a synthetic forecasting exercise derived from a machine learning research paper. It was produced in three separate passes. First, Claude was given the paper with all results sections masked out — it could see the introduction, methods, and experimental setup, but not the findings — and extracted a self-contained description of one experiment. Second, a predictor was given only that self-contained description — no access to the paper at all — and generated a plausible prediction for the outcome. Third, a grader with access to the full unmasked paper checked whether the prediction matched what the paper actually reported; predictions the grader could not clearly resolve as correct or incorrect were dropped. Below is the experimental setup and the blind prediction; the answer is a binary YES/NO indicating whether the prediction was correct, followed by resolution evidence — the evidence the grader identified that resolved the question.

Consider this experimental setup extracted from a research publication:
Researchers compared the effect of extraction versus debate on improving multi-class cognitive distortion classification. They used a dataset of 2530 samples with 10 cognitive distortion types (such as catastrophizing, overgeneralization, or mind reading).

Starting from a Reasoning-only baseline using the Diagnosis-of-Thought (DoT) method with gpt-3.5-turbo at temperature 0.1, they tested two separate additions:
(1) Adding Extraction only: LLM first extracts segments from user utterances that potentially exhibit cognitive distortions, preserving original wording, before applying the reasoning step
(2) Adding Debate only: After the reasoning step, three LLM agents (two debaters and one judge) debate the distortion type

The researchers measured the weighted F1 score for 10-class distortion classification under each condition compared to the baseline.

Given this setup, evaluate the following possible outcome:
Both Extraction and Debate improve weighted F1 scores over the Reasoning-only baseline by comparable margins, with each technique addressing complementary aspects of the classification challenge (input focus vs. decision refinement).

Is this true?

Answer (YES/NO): NO